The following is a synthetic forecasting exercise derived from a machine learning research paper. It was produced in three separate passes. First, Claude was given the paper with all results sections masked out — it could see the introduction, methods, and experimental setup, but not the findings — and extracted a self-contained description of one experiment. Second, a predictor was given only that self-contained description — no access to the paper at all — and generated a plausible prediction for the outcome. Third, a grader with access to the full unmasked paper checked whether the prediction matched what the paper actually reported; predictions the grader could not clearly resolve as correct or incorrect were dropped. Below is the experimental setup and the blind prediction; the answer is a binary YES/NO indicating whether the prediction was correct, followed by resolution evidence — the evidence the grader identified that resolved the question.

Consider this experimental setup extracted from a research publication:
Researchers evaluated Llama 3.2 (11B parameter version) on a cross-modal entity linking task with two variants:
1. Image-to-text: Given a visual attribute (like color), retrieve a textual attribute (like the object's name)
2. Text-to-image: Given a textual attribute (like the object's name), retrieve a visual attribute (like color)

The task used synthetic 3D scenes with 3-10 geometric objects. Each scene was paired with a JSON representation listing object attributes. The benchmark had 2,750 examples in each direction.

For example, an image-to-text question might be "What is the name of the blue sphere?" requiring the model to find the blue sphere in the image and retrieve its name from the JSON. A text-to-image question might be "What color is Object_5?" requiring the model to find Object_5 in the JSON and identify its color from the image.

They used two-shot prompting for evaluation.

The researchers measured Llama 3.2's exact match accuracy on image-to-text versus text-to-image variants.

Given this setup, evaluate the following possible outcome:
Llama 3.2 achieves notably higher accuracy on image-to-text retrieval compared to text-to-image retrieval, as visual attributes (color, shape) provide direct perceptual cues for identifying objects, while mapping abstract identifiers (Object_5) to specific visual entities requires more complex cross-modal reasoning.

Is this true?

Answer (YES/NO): YES